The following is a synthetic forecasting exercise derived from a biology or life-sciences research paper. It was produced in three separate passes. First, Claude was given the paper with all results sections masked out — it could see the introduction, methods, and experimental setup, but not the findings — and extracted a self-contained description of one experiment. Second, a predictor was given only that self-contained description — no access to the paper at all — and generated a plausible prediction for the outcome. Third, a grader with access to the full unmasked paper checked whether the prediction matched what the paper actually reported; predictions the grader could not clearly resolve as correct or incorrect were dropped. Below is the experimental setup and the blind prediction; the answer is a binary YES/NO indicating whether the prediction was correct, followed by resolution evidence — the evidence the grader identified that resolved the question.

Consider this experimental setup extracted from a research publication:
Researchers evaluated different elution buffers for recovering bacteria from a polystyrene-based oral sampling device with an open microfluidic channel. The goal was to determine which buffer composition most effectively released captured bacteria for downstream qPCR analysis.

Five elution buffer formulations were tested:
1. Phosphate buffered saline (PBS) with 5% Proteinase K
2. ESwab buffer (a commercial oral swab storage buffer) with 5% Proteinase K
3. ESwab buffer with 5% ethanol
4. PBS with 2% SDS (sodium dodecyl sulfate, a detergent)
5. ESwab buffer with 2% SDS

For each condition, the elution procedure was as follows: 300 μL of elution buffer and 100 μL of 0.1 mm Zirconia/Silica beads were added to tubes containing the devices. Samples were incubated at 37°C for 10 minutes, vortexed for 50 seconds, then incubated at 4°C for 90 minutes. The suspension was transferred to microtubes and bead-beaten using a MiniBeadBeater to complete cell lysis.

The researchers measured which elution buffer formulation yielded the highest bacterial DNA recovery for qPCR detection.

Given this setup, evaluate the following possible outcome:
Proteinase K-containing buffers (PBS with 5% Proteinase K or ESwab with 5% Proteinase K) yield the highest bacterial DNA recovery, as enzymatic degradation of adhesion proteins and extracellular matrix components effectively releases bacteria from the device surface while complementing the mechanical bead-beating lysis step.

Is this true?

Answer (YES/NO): YES